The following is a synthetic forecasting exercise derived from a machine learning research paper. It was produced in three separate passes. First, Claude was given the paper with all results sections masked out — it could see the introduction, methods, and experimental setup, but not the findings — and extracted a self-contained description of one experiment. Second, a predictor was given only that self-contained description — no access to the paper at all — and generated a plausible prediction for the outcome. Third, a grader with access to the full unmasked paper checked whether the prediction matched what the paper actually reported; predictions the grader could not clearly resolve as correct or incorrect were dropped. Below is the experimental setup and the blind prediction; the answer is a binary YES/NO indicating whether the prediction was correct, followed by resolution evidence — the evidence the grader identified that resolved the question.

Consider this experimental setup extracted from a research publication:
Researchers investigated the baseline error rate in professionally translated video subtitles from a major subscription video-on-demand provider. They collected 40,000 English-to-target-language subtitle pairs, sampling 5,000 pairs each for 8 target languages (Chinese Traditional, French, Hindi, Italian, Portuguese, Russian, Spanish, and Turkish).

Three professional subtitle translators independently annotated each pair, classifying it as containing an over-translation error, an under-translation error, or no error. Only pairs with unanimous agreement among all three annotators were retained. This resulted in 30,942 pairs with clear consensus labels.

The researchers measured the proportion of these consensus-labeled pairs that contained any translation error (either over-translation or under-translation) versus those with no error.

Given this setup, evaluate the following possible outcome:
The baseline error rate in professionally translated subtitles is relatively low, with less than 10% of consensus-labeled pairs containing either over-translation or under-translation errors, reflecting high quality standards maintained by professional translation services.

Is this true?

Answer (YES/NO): YES